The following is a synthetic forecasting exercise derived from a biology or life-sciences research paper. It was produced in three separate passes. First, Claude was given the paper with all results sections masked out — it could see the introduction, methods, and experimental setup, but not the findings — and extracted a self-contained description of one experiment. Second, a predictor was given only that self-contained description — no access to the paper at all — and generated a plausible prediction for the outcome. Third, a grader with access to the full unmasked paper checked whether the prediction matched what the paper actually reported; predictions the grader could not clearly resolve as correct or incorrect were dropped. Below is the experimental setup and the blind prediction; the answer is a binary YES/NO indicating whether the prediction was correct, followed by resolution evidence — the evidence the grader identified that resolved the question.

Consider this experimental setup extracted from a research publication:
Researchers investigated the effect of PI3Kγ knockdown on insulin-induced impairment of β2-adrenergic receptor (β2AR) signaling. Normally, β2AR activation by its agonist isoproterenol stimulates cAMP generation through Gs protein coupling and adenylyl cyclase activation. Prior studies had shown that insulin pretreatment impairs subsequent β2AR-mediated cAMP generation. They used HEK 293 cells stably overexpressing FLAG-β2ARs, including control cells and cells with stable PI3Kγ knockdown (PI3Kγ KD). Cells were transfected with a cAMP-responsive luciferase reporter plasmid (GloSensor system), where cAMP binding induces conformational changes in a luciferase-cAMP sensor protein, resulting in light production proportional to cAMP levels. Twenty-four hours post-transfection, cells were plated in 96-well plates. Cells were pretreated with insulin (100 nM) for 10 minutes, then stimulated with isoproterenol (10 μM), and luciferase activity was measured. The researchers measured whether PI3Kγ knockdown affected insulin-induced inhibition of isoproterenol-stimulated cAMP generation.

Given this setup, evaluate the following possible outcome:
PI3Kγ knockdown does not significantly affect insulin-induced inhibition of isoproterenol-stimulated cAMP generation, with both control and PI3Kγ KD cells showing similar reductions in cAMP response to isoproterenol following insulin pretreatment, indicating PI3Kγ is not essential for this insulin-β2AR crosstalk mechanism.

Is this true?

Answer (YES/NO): NO